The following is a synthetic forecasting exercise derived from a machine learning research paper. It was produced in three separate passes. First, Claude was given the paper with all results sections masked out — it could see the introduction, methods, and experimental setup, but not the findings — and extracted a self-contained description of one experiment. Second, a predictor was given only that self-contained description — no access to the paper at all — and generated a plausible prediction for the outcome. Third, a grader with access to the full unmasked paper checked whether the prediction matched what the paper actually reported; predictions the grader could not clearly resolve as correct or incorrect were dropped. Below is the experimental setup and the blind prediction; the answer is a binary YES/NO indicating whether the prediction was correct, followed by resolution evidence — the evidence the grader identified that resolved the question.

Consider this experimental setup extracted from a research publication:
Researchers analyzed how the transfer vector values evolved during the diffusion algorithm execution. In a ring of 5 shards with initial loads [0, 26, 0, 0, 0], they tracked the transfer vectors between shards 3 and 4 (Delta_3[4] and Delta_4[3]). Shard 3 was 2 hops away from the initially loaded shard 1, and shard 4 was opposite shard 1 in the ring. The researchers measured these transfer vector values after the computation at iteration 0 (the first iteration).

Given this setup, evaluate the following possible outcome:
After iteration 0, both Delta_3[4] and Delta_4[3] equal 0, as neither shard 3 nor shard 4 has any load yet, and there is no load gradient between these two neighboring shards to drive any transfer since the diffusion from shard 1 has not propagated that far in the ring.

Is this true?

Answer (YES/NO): YES